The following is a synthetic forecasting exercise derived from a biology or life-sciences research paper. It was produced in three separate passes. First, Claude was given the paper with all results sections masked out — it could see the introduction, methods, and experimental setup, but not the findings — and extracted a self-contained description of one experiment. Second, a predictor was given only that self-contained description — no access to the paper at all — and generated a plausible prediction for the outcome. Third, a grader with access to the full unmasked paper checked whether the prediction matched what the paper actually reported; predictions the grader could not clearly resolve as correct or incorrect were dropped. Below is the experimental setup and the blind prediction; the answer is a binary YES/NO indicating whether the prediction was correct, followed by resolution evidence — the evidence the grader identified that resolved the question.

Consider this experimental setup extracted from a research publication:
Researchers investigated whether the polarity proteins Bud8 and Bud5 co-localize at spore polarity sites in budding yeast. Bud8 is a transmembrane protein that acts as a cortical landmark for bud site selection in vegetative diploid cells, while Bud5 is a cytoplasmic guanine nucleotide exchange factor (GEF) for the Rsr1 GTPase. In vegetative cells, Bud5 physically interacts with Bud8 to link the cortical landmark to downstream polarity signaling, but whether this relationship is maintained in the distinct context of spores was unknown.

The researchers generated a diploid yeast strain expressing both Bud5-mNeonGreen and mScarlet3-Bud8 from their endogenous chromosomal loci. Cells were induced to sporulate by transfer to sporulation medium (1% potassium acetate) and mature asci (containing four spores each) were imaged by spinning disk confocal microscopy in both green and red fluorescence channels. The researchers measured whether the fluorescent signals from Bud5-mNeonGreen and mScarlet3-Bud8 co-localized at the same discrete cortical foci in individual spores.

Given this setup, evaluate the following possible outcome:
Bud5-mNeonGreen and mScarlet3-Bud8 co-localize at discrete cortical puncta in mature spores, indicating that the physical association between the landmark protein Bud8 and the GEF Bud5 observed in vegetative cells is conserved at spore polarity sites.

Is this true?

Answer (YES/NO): YES